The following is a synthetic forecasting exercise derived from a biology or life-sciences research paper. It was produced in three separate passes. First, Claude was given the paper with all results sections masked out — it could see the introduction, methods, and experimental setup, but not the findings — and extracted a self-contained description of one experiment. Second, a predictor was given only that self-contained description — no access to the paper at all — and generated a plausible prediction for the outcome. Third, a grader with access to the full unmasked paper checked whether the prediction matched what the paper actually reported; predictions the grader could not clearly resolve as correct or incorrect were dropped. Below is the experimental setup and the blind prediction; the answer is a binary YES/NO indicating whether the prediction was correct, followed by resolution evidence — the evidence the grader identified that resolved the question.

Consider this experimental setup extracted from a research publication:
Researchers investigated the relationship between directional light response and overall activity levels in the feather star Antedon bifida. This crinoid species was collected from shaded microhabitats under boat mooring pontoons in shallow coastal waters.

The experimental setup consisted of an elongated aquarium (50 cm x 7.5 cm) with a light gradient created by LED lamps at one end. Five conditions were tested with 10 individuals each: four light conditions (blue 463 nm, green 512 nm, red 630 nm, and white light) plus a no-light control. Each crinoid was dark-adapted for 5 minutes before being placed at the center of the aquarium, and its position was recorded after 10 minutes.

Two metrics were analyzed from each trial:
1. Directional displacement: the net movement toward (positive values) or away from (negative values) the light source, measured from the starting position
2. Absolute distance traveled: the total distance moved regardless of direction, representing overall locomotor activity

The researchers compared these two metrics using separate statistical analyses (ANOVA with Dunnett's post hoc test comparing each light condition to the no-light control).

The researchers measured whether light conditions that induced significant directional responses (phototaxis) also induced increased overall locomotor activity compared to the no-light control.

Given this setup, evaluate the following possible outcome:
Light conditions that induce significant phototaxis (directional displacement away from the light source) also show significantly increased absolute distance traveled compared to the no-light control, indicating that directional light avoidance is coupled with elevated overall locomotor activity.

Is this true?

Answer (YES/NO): NO